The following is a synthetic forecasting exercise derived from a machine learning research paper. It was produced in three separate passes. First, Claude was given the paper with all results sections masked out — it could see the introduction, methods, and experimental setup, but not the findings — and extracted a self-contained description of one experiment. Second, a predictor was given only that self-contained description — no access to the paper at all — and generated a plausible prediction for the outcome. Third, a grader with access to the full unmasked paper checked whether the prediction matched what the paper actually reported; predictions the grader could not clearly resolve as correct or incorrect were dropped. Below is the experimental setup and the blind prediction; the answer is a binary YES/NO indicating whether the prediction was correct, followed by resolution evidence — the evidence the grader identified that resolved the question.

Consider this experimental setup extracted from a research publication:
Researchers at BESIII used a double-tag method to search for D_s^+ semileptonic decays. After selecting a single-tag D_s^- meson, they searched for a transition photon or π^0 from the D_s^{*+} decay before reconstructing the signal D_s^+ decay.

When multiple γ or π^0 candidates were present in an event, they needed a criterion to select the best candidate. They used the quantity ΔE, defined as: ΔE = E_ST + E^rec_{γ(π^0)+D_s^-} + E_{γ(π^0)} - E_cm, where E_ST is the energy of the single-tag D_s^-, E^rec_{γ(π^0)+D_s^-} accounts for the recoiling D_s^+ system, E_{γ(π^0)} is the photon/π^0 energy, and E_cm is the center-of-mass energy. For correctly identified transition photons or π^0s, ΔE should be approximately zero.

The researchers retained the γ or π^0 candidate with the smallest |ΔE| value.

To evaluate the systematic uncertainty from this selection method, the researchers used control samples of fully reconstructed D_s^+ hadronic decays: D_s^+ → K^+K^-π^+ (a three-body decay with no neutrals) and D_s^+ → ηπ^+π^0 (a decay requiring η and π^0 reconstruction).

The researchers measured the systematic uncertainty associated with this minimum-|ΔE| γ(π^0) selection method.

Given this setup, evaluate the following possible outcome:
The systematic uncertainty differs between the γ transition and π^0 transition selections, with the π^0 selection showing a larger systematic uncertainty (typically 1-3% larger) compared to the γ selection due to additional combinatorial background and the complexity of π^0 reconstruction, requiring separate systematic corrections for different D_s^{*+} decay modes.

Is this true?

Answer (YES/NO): NO